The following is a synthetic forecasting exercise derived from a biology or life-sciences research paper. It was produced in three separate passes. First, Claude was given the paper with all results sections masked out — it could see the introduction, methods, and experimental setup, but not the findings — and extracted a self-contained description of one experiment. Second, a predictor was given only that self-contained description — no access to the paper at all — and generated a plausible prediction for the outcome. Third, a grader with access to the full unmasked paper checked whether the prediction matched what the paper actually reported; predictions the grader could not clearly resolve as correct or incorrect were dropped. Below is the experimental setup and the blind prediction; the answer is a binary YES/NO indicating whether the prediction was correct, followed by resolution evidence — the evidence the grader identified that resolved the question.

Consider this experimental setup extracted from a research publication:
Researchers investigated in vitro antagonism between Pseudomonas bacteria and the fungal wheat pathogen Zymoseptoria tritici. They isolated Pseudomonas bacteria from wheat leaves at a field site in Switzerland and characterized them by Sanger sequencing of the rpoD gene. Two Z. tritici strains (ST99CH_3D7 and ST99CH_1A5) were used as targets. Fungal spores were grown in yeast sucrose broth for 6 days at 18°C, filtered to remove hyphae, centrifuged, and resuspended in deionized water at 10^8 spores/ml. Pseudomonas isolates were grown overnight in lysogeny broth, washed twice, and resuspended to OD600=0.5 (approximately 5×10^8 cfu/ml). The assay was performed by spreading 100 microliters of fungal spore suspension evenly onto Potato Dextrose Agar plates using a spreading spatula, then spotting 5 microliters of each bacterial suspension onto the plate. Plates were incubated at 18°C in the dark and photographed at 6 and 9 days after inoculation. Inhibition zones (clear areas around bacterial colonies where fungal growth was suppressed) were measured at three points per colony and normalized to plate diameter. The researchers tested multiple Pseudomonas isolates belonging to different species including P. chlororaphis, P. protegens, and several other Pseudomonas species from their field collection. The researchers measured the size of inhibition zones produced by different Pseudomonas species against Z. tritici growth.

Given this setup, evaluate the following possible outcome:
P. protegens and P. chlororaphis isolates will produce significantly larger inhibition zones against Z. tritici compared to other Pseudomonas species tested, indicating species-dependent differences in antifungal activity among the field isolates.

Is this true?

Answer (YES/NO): NO